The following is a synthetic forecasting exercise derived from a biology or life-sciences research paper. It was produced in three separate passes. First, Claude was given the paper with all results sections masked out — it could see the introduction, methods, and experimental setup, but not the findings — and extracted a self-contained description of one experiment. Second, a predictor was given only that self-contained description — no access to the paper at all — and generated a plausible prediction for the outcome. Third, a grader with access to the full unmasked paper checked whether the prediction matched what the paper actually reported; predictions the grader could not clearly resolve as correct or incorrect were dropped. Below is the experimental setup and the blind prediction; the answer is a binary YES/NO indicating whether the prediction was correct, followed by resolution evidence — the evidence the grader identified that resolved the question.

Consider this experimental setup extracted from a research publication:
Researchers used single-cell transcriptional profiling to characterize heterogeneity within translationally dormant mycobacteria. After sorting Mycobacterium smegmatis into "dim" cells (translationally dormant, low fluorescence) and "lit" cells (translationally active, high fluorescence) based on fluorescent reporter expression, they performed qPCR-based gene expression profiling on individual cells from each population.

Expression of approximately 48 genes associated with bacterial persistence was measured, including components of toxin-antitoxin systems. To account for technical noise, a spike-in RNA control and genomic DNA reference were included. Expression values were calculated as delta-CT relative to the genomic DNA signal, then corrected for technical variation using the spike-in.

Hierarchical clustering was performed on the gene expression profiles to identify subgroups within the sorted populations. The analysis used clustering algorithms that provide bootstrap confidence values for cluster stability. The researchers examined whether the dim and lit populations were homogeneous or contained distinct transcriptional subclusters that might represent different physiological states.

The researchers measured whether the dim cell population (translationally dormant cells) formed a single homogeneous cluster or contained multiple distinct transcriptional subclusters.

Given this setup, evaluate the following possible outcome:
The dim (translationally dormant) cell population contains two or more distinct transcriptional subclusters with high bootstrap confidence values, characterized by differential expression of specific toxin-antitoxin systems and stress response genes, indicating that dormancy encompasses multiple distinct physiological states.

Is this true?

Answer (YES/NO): YES